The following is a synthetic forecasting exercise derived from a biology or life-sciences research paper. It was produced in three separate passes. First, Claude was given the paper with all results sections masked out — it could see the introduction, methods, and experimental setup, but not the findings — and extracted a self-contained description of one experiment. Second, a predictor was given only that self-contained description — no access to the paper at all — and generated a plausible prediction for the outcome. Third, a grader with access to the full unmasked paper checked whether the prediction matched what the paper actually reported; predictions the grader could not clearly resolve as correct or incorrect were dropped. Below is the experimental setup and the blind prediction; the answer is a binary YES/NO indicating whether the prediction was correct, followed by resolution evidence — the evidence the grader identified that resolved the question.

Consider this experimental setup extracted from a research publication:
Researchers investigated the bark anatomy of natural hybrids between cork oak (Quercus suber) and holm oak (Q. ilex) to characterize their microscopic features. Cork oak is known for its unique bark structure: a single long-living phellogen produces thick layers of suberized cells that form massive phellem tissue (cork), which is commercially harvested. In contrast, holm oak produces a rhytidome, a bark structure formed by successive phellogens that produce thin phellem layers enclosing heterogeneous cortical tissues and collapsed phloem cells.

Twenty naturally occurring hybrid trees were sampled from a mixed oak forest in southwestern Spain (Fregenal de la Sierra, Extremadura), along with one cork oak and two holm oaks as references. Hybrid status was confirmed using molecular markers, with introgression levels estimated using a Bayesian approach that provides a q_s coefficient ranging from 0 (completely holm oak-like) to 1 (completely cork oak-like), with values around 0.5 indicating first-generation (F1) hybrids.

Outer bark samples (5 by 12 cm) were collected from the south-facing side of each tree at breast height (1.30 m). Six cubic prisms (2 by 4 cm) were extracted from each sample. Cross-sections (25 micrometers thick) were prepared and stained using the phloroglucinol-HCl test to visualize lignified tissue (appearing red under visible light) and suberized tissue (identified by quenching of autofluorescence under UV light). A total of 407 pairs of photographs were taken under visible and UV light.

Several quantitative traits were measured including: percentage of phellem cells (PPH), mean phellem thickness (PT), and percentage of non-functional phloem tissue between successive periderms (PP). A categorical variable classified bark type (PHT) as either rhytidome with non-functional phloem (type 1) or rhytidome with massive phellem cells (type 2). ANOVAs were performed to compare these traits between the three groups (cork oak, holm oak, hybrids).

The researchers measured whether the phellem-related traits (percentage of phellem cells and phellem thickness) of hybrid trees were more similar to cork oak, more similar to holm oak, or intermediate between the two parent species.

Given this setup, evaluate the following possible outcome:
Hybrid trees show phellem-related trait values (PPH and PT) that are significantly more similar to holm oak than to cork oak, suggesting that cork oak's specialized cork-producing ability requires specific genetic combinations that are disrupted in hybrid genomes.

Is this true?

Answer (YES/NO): YES